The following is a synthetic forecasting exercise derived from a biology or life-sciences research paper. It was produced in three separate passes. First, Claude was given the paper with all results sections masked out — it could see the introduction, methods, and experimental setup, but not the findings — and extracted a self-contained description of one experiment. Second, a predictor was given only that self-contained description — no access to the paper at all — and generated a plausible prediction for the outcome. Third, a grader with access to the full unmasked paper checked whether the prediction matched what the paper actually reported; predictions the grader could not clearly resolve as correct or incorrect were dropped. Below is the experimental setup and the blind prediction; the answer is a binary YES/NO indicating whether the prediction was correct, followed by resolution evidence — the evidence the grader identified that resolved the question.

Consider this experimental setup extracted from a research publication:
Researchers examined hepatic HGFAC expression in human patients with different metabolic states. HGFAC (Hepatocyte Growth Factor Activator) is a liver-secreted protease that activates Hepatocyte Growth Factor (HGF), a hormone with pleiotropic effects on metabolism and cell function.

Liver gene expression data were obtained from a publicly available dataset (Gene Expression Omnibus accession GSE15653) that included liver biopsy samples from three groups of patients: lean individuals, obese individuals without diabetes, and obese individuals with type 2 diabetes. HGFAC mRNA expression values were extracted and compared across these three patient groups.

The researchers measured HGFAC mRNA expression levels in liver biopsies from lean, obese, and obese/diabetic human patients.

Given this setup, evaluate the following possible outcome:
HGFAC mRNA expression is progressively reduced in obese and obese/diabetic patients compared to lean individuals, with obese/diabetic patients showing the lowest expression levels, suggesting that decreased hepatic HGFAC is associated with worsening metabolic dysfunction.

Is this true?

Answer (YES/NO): NO